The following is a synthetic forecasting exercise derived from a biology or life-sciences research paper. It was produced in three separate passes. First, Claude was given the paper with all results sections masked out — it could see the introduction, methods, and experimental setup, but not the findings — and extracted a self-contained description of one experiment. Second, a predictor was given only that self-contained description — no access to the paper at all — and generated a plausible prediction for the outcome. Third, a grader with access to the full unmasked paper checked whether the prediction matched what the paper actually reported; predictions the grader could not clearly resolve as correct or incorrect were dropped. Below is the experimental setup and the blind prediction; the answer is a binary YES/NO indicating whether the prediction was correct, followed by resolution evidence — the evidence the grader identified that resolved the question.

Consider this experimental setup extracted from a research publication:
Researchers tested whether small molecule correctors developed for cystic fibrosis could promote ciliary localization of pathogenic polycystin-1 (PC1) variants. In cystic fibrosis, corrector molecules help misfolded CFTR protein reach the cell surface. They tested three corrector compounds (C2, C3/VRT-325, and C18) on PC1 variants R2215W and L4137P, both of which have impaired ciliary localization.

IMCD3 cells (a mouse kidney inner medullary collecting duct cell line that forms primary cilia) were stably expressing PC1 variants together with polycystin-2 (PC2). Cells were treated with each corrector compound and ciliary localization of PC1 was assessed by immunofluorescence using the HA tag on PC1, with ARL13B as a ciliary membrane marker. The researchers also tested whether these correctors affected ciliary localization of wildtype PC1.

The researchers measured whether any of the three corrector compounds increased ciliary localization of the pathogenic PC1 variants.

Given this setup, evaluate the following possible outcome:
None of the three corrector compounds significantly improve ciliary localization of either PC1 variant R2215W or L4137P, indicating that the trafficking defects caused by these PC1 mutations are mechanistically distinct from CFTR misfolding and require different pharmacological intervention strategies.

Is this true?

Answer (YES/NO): NO